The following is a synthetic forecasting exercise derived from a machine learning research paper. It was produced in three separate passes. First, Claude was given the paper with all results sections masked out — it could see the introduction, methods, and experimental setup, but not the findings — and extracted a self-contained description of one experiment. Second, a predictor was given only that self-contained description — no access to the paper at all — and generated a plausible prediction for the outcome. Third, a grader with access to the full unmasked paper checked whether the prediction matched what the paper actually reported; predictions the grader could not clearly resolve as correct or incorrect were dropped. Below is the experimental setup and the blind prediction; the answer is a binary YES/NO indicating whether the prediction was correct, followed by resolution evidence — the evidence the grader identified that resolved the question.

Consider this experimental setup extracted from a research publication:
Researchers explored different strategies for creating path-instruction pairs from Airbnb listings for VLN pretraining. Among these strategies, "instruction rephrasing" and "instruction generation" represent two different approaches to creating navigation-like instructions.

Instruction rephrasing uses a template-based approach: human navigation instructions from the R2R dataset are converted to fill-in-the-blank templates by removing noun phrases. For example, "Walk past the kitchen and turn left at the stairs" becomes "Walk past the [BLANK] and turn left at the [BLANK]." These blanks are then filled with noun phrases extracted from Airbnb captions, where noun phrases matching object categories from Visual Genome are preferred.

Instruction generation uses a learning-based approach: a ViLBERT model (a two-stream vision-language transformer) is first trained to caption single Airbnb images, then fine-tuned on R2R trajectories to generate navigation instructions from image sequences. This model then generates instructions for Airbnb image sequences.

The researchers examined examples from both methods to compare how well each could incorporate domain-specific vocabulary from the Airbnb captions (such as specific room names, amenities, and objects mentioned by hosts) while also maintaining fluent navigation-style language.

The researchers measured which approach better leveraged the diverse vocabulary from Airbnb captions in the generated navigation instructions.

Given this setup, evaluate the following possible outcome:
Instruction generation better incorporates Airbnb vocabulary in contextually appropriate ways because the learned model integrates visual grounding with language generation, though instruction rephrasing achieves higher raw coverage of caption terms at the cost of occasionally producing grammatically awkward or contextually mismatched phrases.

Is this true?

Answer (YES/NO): NO